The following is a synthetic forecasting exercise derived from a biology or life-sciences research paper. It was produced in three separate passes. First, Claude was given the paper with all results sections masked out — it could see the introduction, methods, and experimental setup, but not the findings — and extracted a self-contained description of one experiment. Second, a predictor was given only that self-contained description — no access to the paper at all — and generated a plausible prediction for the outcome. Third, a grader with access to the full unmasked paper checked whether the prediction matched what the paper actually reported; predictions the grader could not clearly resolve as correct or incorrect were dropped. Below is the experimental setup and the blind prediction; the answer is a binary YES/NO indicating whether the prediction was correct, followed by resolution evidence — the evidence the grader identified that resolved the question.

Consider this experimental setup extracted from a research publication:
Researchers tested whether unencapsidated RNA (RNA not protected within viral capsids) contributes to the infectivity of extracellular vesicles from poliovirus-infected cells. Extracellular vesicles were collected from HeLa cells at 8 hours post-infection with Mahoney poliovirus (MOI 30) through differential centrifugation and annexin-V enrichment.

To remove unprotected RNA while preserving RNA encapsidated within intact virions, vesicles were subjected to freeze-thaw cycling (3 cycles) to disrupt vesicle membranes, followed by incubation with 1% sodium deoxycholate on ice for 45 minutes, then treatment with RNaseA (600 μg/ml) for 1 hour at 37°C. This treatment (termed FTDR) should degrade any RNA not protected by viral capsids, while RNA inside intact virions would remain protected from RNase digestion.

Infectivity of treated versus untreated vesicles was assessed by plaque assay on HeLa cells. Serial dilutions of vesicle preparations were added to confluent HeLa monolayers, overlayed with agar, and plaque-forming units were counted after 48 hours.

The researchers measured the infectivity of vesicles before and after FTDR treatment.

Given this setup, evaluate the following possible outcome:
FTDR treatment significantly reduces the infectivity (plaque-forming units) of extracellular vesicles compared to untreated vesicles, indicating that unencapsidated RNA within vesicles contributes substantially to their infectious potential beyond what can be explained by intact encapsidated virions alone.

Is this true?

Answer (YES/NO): NO